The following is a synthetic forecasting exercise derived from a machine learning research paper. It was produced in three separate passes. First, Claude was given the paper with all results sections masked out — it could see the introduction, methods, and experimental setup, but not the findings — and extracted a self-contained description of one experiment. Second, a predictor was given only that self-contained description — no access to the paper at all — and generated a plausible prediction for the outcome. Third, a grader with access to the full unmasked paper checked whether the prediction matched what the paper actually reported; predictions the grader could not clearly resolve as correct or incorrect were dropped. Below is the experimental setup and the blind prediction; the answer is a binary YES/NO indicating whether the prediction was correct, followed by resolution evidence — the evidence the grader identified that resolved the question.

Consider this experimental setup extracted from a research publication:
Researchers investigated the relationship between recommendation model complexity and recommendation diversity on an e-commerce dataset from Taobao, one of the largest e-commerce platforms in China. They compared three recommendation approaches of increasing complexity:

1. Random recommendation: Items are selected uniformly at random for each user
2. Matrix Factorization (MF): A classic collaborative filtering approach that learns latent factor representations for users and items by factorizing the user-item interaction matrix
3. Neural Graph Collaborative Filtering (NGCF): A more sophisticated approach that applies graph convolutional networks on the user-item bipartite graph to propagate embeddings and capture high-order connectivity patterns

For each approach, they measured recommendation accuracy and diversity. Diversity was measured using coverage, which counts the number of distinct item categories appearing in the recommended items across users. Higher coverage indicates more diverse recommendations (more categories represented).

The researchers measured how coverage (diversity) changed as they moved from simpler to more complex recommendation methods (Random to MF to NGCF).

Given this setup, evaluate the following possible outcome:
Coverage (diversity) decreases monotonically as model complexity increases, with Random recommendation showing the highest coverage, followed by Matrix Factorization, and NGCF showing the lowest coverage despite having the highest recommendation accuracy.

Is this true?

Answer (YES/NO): YES